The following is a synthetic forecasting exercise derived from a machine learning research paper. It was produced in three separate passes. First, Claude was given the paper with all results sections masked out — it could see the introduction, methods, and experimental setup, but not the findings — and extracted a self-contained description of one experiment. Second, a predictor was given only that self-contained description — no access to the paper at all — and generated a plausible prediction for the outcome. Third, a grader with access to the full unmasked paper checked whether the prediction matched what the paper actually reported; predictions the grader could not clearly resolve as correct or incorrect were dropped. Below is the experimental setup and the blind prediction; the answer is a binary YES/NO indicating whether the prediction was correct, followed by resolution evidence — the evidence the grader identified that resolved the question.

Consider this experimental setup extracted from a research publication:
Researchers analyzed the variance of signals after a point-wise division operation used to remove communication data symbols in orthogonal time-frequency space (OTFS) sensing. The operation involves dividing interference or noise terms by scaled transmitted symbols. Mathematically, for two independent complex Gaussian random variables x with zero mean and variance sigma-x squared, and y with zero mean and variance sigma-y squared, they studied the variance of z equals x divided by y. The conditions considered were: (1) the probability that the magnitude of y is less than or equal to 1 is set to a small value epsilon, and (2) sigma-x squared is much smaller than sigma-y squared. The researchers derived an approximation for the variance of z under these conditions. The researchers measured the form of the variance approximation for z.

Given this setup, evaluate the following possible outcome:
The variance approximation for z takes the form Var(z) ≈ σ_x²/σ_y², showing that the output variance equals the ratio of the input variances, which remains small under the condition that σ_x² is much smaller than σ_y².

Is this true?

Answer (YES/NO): NO